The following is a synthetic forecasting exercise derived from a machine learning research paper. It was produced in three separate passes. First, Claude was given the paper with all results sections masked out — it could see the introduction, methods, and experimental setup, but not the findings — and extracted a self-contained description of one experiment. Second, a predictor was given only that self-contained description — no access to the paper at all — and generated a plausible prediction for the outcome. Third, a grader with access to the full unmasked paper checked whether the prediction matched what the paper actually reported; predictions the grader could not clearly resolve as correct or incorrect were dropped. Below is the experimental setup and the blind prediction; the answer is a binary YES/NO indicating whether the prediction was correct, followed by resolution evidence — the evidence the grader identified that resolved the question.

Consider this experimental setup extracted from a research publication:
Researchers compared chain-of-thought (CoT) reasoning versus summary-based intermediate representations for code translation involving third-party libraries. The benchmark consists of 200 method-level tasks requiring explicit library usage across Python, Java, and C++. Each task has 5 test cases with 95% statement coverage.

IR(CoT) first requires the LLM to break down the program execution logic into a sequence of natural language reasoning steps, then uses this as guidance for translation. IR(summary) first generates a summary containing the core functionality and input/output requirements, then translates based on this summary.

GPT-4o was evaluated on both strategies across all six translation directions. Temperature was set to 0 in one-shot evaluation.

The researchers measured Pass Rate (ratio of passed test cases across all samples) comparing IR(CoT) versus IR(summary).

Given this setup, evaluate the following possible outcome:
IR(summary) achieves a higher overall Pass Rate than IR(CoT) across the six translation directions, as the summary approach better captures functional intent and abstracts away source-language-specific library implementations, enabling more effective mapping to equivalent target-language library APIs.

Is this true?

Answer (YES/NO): YES